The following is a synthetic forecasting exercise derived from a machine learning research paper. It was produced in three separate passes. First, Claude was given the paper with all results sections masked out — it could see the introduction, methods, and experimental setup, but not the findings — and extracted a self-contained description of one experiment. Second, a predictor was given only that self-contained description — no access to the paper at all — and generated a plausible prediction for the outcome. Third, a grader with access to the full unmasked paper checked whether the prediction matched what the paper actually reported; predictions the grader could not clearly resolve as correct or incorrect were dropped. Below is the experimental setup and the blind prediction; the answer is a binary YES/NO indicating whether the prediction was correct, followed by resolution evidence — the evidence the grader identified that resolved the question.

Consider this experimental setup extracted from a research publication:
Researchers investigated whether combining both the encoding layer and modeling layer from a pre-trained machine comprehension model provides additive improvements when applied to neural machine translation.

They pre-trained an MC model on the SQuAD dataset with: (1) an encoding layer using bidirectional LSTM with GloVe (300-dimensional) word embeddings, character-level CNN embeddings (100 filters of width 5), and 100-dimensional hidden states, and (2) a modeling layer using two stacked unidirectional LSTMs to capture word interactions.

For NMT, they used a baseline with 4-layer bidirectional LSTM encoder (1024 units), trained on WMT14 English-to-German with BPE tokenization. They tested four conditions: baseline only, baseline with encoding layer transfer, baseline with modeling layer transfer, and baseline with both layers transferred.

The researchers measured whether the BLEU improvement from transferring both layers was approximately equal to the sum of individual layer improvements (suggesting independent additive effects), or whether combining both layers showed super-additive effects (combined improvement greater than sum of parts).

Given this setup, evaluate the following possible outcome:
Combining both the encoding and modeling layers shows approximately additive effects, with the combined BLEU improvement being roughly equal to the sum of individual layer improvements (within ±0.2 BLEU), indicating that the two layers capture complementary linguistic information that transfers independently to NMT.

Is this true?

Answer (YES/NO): YES